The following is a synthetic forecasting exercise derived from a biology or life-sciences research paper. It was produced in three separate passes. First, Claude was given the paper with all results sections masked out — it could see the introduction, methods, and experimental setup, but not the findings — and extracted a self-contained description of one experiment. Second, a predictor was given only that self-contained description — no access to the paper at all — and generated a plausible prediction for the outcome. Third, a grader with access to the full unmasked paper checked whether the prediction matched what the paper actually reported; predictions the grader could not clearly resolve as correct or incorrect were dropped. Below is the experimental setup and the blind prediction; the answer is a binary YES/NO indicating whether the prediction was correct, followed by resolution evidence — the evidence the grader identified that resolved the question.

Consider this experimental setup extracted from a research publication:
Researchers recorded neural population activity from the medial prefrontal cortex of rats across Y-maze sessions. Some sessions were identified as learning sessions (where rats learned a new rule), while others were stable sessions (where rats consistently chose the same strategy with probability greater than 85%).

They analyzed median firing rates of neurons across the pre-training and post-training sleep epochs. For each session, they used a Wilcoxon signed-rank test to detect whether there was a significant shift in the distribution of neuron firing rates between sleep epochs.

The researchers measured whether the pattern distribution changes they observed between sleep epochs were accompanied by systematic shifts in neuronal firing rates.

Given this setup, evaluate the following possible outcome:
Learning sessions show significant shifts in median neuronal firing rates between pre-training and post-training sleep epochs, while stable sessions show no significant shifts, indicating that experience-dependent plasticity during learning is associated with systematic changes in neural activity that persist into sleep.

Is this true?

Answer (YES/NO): NO